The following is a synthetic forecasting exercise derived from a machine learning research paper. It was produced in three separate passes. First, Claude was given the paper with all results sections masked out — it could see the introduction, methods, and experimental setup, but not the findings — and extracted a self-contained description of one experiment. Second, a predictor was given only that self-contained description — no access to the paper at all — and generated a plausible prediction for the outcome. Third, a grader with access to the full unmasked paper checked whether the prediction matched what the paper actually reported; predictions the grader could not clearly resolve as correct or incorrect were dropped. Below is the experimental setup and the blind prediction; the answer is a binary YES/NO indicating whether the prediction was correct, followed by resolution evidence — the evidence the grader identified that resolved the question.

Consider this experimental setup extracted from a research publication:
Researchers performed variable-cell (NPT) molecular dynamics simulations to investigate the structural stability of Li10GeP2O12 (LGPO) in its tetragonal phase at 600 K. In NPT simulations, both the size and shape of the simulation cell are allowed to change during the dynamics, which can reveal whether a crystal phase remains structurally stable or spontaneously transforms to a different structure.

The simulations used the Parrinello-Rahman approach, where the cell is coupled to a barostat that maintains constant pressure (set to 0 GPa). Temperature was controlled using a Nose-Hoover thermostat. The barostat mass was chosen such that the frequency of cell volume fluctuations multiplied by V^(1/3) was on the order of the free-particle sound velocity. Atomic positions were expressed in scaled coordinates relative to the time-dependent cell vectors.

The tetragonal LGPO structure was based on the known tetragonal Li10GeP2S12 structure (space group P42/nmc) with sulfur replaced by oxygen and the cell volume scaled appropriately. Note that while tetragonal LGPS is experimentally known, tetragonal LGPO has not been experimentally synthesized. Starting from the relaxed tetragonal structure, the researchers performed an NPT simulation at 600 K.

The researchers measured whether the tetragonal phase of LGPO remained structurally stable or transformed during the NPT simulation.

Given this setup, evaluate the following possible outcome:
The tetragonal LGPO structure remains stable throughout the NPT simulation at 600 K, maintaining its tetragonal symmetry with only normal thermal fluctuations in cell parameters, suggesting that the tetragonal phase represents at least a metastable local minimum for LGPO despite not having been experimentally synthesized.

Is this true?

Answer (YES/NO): YES